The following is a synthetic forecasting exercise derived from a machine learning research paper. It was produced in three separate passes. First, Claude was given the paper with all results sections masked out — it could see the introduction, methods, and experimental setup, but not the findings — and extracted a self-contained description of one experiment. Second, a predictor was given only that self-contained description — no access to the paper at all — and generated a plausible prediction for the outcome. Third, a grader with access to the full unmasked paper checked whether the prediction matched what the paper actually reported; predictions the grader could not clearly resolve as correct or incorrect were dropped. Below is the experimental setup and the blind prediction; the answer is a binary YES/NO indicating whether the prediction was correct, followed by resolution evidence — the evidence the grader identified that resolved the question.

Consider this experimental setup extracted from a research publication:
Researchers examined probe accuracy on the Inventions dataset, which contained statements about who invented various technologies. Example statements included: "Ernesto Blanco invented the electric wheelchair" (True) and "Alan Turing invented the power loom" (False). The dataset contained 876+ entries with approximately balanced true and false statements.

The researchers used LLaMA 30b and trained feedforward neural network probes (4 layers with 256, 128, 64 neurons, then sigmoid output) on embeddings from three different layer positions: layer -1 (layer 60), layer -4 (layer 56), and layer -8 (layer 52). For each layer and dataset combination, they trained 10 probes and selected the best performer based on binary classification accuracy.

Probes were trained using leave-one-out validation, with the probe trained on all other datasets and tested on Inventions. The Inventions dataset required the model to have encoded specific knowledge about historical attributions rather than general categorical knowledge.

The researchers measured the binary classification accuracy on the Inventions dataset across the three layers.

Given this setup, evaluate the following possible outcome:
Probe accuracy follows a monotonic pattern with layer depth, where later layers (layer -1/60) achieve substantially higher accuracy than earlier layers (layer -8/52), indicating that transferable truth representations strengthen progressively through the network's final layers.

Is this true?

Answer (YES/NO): NO